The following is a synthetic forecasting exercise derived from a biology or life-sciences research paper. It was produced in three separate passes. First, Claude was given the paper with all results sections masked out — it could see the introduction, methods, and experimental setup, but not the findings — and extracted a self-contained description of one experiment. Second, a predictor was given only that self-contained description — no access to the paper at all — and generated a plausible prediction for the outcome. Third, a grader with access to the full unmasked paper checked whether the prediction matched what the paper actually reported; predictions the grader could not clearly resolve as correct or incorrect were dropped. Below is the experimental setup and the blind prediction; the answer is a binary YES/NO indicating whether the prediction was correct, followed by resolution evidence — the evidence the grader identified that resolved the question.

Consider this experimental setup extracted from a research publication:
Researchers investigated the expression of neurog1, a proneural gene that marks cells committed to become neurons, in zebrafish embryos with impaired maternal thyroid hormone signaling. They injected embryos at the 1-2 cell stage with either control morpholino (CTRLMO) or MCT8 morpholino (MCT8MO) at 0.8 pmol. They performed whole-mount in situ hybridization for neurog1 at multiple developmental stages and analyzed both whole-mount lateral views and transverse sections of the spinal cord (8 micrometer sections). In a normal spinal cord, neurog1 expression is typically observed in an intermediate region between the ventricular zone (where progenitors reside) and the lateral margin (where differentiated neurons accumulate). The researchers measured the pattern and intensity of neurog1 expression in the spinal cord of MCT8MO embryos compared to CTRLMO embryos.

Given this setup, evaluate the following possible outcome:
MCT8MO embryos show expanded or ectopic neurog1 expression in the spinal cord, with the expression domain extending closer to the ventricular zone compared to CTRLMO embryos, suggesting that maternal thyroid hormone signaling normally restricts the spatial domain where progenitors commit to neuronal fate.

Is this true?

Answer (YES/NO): NO